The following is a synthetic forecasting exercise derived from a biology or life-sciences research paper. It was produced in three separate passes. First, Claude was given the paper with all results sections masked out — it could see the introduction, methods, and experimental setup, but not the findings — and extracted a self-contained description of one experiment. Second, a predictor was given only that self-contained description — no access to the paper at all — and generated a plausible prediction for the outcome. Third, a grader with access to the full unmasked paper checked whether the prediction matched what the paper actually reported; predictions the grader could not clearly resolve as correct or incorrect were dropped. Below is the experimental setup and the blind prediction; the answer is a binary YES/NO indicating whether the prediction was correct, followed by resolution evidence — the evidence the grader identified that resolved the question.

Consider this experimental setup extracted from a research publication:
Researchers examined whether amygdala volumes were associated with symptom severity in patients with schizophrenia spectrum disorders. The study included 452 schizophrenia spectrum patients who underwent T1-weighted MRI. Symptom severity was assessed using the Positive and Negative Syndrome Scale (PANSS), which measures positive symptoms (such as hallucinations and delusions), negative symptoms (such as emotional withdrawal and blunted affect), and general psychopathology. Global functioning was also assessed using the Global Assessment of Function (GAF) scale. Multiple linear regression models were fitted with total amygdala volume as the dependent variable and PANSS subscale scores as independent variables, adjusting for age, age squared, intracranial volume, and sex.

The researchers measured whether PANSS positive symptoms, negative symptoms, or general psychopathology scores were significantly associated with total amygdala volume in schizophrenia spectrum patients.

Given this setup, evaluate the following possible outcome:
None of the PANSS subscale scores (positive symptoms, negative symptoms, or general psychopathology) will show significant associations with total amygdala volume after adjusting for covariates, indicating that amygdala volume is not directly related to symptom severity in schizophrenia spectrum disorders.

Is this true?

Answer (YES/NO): YES